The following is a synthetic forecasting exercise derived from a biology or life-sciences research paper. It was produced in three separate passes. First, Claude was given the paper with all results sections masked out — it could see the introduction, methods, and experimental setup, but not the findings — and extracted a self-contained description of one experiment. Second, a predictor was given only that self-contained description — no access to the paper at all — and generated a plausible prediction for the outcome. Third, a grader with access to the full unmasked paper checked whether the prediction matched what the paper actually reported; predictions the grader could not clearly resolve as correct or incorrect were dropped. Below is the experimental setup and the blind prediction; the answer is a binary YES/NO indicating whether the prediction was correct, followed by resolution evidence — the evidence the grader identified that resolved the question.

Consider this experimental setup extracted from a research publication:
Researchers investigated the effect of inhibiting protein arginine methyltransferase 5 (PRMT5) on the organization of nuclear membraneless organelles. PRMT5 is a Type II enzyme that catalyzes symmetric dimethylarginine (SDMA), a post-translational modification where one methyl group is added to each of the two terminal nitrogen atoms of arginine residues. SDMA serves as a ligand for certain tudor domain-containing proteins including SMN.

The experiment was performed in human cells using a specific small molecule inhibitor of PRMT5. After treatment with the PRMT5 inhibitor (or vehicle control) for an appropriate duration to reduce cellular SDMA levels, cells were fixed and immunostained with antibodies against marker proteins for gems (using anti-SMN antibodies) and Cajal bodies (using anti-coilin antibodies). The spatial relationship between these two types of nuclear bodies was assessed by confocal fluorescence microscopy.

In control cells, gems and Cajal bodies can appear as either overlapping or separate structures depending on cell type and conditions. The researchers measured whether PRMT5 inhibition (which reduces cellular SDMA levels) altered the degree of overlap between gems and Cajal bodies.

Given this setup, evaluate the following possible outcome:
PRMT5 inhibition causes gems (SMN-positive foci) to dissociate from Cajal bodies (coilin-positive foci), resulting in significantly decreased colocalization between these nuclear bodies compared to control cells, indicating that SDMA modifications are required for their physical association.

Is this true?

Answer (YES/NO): YES